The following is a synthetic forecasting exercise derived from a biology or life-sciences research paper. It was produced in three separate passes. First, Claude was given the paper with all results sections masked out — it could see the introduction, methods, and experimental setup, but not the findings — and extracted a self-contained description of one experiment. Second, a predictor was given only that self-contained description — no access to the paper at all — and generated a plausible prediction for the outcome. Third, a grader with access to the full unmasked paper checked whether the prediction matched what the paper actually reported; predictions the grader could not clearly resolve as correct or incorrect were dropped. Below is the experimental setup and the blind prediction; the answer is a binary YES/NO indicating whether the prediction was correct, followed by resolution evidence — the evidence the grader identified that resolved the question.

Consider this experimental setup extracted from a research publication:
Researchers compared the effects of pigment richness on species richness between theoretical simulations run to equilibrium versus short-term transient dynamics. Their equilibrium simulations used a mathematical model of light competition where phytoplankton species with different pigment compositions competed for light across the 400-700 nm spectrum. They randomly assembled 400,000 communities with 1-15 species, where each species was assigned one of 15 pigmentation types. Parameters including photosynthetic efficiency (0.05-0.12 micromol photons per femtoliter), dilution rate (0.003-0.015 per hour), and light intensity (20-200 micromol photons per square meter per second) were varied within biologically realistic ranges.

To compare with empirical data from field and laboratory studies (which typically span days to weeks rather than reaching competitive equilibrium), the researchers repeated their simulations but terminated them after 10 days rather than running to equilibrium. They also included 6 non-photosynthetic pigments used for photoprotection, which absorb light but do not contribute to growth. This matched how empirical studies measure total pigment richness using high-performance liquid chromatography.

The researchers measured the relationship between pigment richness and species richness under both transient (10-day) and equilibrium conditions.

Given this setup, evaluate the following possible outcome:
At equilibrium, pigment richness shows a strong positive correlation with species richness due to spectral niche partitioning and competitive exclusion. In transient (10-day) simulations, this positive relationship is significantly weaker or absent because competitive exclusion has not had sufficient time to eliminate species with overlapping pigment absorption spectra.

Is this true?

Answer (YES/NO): NO